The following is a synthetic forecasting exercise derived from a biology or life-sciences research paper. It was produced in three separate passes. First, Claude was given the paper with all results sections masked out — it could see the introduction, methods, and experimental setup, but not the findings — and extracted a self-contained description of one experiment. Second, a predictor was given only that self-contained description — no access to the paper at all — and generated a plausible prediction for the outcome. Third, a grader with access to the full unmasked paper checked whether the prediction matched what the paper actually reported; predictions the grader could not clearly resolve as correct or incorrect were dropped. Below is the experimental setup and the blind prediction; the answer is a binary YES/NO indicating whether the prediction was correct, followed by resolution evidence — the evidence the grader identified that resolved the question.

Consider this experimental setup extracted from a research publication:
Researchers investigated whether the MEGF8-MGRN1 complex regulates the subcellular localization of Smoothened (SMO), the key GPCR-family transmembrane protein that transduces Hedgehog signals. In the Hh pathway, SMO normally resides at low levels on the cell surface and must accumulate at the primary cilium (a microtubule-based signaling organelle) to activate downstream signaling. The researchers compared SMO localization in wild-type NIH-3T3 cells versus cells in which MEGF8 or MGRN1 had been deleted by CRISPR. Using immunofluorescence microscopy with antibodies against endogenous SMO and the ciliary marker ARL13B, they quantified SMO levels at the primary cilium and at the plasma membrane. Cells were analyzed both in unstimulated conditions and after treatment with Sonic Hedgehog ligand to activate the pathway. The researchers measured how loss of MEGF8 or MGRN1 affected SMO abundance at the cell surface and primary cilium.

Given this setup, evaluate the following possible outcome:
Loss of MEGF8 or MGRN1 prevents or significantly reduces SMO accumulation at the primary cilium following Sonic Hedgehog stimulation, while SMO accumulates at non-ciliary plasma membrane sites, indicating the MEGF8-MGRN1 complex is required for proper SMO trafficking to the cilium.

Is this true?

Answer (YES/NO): NO